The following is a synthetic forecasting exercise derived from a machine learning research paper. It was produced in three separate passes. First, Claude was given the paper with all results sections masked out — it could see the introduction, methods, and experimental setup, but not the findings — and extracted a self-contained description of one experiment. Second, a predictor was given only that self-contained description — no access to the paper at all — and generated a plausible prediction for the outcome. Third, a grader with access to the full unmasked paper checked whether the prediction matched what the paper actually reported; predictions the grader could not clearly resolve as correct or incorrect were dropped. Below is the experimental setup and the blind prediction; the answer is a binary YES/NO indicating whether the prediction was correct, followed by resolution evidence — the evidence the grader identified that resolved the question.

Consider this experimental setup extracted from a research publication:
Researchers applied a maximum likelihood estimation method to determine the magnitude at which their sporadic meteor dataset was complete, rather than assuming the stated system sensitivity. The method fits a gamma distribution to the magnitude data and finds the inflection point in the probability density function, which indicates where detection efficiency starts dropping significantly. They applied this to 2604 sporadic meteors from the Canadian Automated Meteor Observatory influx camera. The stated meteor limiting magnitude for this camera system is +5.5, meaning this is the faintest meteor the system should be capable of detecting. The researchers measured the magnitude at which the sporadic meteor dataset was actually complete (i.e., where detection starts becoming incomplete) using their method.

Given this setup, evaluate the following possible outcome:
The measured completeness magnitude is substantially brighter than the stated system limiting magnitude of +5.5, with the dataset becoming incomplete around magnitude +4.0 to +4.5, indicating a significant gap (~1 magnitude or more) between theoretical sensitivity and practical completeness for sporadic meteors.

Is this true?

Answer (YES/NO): NO